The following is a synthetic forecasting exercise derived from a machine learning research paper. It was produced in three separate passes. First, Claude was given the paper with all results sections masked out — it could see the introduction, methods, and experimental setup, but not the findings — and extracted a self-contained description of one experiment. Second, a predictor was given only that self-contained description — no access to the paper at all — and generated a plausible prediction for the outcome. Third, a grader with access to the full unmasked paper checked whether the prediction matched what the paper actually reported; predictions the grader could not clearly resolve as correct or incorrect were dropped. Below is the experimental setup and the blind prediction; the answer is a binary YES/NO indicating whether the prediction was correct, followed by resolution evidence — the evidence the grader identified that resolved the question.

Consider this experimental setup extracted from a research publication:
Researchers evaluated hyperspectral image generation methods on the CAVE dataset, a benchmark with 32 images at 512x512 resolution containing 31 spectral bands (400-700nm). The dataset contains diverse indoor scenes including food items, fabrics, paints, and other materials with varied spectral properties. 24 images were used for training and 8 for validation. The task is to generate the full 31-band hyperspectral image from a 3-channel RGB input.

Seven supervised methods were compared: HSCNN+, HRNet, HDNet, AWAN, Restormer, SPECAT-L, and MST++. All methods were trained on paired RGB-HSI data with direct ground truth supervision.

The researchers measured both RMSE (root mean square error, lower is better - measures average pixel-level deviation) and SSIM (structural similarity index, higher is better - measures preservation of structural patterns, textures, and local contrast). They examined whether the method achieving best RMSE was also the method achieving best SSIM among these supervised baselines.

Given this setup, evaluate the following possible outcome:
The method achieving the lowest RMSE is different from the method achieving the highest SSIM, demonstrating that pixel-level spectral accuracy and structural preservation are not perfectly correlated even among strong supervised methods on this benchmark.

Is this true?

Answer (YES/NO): YES